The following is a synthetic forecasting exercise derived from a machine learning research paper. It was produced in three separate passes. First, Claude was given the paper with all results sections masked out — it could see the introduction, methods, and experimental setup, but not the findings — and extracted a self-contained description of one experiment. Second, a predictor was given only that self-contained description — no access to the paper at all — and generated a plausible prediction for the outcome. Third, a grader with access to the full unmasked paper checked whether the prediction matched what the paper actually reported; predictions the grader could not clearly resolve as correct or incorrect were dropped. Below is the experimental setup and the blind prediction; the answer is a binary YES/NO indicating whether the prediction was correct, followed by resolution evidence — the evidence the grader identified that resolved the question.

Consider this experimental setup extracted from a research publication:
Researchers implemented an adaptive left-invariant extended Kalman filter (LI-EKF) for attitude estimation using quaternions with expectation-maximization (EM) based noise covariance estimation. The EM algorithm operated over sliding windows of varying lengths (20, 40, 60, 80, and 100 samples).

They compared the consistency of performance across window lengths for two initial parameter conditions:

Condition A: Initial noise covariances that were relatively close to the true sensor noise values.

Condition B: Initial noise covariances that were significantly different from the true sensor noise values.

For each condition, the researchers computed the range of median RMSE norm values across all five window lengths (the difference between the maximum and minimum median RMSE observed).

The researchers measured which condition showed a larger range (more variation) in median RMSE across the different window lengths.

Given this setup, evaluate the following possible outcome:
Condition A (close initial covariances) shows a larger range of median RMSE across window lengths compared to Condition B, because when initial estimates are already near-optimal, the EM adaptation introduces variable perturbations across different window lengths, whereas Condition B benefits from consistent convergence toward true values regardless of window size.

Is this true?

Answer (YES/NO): YES